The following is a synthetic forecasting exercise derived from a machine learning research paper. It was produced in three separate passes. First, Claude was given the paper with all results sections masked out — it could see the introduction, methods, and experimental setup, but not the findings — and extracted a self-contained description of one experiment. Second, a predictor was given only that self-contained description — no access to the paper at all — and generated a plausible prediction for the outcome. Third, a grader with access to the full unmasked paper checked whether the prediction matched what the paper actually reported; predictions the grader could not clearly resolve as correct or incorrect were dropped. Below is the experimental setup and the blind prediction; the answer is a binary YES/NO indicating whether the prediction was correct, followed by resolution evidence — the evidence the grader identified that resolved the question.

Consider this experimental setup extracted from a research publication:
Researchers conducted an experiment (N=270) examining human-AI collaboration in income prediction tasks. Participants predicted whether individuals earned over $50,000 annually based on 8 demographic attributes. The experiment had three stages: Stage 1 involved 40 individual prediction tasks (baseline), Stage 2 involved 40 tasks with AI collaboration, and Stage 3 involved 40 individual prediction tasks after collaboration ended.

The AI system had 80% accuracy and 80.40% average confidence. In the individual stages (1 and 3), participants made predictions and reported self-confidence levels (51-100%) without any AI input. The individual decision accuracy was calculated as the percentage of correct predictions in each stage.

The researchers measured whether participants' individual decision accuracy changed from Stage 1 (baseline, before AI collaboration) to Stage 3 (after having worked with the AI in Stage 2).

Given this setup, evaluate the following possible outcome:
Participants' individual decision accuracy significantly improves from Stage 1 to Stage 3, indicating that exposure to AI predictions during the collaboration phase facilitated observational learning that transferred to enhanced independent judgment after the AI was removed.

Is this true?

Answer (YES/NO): NO